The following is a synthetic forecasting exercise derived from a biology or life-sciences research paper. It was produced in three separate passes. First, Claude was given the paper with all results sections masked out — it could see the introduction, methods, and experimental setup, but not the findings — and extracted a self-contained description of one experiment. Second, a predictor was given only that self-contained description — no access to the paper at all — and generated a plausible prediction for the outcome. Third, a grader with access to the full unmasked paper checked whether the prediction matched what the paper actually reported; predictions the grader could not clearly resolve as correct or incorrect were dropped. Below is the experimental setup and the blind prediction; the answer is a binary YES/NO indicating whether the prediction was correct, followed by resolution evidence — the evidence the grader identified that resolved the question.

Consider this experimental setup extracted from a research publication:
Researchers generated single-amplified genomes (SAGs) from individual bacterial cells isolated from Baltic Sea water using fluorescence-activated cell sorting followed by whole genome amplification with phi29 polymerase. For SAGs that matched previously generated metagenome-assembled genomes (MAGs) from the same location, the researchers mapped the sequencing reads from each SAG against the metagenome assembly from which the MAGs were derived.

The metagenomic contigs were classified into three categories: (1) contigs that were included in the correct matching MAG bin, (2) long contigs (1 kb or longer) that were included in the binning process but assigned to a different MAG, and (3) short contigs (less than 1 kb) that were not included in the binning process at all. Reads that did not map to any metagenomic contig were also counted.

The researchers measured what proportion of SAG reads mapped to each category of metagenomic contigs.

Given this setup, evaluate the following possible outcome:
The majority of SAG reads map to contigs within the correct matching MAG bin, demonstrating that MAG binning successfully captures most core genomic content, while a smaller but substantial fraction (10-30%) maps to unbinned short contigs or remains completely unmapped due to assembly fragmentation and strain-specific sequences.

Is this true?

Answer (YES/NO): YES